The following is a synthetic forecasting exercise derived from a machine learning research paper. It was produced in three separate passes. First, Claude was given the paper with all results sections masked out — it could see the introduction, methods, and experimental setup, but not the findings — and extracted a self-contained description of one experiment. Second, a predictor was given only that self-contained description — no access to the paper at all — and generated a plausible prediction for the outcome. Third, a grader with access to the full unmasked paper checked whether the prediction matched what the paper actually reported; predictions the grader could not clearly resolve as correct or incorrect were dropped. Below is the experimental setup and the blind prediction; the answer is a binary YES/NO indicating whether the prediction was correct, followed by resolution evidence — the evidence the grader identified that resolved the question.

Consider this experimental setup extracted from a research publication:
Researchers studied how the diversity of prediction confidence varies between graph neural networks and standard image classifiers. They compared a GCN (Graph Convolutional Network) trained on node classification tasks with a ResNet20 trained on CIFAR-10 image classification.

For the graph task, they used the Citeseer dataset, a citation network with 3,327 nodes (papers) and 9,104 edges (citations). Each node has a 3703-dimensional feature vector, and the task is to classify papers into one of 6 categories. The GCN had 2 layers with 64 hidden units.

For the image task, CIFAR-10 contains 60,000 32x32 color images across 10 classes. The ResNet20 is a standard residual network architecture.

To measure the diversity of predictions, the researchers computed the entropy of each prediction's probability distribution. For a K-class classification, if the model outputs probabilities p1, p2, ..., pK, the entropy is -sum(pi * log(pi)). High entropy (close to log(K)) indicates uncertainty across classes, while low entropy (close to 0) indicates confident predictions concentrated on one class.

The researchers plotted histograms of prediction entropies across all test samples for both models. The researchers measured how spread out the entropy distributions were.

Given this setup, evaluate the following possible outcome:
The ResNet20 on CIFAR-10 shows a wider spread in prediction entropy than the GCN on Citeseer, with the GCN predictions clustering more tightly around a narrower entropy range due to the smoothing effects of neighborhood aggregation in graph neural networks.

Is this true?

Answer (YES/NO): NO